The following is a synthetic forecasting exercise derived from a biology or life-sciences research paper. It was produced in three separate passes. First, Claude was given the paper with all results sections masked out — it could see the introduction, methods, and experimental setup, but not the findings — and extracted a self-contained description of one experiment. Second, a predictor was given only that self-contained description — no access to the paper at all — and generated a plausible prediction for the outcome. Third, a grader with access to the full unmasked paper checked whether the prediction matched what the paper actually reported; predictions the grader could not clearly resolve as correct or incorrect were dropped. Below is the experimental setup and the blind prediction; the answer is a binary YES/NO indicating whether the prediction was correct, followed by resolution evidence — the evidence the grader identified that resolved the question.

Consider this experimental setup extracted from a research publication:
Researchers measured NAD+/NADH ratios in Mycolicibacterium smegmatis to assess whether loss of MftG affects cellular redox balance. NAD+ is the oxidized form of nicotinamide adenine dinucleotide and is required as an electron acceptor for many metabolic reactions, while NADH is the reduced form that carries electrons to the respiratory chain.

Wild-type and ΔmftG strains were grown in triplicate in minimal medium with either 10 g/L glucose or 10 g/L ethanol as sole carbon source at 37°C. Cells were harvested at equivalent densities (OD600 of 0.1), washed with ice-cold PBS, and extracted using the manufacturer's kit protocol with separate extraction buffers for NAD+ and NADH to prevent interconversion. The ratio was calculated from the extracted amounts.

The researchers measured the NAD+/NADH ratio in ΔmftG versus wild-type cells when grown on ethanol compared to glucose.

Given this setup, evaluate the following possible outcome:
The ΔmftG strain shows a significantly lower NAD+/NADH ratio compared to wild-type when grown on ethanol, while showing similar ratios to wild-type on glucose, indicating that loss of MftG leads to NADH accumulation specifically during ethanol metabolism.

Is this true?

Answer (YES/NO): NO